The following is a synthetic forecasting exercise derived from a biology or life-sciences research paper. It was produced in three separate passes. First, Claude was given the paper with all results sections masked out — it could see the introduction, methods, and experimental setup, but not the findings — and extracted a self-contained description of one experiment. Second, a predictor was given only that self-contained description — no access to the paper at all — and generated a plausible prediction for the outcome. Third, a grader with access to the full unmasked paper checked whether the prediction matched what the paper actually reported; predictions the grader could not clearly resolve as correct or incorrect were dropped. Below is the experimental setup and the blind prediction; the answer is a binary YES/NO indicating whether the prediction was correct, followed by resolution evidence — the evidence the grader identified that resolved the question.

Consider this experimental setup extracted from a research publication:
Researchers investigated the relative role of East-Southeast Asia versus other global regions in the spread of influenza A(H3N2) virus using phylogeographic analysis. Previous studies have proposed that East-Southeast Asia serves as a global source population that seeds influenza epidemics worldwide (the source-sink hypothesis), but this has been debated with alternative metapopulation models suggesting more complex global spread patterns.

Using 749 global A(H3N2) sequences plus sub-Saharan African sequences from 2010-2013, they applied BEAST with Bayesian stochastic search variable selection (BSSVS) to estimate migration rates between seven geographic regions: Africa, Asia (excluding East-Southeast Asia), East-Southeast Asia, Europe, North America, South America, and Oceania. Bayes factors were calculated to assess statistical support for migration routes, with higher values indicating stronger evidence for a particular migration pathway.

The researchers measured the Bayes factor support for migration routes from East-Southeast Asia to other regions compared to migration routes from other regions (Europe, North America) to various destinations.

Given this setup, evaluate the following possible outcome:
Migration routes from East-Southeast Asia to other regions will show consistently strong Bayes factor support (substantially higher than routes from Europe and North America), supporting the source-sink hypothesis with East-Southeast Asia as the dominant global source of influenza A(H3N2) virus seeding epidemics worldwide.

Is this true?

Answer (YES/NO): NO